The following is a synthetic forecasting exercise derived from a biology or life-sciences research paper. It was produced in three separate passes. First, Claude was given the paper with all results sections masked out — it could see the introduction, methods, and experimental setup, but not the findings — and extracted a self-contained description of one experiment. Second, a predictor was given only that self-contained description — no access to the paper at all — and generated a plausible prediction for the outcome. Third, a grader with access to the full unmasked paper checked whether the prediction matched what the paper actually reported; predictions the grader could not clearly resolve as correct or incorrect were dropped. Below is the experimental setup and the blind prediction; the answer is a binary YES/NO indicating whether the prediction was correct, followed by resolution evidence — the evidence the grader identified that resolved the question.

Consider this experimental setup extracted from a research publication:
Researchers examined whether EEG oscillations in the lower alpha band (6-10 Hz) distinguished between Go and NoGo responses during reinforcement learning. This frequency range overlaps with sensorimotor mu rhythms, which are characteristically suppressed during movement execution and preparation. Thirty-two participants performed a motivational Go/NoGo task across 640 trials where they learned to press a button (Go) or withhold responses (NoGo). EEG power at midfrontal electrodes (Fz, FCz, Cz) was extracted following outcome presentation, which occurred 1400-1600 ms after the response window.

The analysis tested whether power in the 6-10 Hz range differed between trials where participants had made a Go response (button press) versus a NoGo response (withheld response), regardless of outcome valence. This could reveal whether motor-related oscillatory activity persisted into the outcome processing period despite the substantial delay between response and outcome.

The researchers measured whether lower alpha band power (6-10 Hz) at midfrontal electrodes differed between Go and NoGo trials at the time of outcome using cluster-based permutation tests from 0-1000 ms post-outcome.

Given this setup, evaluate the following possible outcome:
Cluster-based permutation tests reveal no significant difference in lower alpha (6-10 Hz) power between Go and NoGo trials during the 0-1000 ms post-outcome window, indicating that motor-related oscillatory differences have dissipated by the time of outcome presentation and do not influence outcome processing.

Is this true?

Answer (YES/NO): NO